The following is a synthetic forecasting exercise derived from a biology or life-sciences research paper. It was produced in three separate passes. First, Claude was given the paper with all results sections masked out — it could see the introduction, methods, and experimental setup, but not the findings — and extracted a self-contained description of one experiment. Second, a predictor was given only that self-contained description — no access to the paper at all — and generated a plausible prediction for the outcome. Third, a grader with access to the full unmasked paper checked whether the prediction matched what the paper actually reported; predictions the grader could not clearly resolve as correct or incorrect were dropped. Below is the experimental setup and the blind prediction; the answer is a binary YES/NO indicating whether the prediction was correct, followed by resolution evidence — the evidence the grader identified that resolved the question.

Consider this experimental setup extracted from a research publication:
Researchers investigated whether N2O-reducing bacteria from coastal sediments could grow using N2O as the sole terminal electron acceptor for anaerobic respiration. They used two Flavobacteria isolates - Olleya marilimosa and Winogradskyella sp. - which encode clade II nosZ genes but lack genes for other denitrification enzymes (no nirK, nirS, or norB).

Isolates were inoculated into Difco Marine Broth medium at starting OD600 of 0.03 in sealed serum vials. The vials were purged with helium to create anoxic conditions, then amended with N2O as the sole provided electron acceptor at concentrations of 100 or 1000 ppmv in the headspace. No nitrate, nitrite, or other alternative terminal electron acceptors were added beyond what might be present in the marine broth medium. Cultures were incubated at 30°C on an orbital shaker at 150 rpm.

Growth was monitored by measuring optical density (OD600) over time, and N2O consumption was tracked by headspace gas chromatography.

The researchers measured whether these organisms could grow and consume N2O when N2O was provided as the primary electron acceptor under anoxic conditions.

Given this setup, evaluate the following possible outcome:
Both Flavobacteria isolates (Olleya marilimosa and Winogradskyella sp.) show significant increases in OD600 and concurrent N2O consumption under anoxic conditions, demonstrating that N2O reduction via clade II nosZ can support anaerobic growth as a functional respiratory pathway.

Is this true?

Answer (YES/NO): NO